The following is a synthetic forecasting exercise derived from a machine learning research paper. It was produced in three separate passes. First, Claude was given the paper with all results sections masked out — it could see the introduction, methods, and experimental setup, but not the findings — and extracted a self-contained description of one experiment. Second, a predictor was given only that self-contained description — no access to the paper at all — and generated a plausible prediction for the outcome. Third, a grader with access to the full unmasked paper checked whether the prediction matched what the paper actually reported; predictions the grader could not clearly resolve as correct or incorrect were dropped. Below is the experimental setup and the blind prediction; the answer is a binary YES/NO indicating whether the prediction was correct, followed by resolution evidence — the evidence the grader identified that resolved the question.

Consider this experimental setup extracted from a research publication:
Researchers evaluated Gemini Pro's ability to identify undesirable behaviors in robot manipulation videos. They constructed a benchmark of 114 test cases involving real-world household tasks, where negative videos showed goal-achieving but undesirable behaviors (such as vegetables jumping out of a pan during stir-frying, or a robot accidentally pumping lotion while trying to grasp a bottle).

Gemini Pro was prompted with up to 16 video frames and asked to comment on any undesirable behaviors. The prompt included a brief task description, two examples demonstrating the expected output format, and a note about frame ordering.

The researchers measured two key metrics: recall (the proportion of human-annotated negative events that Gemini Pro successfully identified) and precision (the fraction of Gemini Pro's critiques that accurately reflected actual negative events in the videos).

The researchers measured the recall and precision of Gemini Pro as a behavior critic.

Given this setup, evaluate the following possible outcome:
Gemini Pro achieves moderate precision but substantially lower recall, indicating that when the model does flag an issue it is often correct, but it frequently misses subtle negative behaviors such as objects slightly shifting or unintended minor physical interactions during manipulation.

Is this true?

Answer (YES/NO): NO